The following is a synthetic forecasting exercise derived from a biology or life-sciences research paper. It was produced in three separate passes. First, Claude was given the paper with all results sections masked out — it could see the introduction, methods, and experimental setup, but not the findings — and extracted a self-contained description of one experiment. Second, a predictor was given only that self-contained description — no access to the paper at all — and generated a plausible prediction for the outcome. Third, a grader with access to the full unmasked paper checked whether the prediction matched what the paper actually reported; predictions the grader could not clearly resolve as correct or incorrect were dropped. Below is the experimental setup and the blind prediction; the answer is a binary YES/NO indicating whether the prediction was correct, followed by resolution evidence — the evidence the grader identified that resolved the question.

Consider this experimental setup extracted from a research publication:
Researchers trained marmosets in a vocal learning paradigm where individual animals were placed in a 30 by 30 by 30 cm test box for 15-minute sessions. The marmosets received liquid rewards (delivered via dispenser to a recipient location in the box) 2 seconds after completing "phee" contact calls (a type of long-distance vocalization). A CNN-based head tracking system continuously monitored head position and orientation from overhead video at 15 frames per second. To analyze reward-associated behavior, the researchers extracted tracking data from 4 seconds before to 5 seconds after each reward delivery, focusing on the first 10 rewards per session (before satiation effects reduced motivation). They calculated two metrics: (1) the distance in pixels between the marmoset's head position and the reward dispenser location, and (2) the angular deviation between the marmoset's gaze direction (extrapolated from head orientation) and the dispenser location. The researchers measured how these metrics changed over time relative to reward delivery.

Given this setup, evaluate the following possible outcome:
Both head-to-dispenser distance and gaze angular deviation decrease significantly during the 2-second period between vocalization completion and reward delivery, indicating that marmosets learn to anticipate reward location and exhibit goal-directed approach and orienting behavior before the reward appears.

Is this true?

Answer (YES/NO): NO